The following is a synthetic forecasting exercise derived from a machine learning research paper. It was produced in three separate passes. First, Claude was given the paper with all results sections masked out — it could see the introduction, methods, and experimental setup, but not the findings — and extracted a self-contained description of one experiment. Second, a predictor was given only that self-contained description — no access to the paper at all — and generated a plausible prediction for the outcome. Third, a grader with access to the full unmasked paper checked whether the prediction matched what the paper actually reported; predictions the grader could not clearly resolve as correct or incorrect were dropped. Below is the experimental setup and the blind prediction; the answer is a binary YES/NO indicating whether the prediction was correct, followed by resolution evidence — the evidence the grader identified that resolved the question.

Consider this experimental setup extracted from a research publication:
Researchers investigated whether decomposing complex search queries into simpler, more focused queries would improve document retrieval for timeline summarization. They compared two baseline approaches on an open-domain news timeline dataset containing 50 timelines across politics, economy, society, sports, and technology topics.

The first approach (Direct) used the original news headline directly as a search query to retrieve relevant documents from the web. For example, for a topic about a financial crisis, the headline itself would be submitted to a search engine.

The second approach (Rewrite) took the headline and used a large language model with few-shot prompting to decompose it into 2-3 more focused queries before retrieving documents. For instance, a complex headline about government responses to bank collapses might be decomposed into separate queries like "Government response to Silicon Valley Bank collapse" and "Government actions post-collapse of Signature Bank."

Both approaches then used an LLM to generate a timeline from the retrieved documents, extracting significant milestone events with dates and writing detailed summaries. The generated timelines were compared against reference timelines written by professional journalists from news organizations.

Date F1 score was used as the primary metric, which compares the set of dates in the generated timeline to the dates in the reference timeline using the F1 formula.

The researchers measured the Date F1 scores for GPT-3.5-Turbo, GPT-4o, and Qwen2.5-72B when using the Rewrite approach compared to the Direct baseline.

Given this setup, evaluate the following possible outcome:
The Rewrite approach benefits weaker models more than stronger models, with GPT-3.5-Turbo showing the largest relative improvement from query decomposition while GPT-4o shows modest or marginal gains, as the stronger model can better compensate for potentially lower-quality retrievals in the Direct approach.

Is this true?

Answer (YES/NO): NO